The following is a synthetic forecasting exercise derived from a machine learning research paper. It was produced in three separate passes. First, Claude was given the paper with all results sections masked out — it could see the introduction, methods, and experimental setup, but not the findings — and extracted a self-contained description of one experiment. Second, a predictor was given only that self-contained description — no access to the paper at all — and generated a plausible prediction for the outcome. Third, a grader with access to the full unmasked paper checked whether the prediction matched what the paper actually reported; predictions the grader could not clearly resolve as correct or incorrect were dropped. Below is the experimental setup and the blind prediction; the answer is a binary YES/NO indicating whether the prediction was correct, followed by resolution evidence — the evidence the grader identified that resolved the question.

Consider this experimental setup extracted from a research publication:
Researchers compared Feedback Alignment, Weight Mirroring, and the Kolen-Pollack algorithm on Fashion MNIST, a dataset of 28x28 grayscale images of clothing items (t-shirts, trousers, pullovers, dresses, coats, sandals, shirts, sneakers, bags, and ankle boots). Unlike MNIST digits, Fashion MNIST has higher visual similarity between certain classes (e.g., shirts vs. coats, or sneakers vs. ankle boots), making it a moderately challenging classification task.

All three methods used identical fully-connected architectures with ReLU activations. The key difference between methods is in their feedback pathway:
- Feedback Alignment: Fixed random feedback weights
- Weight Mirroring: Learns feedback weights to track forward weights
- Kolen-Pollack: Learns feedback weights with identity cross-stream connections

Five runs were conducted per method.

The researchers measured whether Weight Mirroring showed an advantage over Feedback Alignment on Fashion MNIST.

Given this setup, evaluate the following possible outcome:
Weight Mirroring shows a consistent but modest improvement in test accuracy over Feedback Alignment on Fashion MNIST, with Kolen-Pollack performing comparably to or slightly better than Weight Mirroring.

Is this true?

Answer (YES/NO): YES